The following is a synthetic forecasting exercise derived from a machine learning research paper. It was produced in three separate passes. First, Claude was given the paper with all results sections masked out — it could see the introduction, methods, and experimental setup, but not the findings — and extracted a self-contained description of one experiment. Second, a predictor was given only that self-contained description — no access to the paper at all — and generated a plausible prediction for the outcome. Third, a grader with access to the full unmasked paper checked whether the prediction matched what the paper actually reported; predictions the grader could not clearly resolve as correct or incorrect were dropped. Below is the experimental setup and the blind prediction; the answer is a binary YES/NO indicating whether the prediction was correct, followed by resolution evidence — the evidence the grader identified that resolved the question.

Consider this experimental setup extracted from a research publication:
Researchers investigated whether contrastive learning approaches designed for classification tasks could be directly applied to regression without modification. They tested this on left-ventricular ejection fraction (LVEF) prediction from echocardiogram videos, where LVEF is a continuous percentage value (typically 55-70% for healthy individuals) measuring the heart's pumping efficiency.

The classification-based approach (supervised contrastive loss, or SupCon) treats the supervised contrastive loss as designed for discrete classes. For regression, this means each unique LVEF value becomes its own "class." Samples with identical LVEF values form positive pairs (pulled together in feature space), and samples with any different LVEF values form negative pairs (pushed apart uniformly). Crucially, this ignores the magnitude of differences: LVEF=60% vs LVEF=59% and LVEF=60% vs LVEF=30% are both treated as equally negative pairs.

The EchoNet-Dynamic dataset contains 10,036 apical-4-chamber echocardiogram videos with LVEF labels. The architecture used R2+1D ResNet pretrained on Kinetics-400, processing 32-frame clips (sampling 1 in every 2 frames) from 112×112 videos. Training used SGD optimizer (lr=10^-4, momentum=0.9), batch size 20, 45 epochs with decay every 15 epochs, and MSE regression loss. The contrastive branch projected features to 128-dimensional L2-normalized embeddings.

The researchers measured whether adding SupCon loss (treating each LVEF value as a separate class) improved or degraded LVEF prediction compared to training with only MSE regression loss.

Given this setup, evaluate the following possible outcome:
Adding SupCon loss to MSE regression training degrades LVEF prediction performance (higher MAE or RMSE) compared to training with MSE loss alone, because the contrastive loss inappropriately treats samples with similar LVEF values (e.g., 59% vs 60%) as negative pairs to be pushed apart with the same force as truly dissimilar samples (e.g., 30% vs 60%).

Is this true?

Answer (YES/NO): NO